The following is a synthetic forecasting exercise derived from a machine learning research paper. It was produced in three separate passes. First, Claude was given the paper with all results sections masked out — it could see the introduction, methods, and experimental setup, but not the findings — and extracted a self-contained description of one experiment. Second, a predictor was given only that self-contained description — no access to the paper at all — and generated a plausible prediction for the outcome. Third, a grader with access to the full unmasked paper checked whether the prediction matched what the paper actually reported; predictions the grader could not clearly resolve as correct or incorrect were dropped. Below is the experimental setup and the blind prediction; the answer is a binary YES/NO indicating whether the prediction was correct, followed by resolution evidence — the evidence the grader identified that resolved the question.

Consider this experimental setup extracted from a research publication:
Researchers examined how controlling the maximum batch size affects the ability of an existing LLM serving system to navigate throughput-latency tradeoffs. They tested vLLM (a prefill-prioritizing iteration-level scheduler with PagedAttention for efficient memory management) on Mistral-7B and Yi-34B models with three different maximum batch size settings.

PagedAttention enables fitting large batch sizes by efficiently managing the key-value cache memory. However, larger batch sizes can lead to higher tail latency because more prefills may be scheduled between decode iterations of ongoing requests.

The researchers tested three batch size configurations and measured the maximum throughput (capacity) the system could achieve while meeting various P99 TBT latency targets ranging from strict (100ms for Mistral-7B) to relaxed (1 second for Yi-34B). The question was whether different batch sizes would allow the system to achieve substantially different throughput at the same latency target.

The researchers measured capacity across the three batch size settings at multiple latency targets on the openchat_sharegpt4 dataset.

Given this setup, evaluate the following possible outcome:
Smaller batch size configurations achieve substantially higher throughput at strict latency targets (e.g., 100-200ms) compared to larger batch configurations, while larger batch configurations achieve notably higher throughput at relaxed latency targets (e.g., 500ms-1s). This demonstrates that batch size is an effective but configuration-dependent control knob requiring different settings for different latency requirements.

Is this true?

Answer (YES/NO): NO